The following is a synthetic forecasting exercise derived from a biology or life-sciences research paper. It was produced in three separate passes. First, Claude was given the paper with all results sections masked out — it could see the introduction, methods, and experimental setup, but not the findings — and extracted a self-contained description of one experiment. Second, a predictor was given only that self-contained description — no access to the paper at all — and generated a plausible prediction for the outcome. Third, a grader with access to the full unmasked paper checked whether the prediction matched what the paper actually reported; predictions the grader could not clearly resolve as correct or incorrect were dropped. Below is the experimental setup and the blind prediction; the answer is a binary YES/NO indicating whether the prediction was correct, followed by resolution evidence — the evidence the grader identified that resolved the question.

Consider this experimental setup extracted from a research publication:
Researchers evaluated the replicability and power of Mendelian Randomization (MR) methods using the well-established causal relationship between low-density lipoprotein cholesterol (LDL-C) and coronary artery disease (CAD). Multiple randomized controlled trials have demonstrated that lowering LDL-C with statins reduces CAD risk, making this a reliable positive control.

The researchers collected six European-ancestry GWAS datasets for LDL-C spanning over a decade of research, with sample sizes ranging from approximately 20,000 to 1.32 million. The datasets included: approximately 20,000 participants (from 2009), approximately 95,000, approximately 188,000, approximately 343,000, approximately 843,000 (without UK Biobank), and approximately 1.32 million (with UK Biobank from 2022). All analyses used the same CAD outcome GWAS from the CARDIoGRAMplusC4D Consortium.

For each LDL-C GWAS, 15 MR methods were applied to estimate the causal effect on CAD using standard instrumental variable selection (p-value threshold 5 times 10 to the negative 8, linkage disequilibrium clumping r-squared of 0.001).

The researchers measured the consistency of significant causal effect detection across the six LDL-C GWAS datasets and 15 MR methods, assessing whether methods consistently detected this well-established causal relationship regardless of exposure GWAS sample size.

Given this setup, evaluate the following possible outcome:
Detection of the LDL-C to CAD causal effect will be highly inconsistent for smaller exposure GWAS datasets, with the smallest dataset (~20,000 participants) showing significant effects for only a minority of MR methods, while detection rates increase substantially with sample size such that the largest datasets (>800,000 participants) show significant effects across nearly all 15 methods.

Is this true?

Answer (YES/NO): NO